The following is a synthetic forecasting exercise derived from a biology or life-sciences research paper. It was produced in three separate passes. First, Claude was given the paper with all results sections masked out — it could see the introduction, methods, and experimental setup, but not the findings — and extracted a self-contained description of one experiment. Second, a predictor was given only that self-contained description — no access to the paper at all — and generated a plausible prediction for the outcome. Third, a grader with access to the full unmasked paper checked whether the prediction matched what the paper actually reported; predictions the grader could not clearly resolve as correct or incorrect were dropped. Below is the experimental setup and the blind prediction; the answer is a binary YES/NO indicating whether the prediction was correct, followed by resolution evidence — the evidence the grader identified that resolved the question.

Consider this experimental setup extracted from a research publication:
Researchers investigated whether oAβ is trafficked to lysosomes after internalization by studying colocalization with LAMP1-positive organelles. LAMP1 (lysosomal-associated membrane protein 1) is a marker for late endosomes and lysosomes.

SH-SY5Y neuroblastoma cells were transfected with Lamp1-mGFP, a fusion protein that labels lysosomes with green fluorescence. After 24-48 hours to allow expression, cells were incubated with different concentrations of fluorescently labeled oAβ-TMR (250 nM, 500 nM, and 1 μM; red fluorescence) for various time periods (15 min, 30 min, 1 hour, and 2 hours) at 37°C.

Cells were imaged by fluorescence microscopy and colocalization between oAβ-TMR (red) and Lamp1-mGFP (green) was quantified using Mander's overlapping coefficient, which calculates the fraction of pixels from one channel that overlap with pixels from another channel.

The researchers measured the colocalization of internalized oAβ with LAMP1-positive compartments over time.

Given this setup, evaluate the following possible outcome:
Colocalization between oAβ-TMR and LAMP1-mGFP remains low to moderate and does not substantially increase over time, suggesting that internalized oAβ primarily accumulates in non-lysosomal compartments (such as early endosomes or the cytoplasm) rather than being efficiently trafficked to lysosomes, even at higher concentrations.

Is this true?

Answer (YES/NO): NO